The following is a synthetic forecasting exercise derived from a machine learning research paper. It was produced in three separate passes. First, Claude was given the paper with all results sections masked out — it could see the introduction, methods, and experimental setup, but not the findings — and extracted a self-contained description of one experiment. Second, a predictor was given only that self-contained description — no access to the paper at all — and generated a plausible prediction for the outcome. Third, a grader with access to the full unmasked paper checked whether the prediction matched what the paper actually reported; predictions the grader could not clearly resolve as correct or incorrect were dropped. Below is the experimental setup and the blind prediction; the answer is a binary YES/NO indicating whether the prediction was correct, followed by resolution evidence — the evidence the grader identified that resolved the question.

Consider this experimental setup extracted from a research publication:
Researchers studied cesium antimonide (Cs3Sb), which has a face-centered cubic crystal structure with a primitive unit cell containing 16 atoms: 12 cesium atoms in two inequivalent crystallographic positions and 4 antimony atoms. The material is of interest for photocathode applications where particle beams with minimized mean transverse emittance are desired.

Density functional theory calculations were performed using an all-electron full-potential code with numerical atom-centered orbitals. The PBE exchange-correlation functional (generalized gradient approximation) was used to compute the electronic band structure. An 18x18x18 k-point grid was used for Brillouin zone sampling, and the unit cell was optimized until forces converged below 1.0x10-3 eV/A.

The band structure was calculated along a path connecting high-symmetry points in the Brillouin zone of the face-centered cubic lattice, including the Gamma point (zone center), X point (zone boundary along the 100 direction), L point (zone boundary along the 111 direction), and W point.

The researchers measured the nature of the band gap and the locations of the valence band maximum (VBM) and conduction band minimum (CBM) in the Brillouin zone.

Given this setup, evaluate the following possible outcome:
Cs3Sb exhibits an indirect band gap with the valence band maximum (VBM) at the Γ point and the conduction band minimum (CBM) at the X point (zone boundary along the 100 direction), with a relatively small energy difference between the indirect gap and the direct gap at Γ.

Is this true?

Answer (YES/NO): NO